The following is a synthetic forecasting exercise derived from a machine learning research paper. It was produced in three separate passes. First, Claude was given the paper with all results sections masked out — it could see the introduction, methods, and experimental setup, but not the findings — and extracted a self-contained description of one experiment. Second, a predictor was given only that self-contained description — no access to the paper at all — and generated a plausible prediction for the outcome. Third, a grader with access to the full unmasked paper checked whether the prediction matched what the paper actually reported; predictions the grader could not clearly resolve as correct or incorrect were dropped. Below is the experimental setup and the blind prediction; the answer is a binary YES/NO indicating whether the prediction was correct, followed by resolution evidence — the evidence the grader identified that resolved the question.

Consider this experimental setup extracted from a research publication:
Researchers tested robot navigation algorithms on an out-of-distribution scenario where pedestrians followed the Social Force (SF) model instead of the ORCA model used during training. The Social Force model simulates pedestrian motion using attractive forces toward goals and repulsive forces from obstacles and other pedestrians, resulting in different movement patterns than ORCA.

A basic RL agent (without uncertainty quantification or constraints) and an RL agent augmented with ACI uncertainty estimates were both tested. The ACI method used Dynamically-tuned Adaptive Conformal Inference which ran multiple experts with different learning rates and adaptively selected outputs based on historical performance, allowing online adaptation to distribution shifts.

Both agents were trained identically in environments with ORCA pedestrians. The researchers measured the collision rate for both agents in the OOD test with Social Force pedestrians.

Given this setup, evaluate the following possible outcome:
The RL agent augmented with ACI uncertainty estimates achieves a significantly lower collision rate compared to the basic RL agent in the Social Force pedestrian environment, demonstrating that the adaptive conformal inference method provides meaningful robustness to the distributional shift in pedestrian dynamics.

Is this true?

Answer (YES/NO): YES